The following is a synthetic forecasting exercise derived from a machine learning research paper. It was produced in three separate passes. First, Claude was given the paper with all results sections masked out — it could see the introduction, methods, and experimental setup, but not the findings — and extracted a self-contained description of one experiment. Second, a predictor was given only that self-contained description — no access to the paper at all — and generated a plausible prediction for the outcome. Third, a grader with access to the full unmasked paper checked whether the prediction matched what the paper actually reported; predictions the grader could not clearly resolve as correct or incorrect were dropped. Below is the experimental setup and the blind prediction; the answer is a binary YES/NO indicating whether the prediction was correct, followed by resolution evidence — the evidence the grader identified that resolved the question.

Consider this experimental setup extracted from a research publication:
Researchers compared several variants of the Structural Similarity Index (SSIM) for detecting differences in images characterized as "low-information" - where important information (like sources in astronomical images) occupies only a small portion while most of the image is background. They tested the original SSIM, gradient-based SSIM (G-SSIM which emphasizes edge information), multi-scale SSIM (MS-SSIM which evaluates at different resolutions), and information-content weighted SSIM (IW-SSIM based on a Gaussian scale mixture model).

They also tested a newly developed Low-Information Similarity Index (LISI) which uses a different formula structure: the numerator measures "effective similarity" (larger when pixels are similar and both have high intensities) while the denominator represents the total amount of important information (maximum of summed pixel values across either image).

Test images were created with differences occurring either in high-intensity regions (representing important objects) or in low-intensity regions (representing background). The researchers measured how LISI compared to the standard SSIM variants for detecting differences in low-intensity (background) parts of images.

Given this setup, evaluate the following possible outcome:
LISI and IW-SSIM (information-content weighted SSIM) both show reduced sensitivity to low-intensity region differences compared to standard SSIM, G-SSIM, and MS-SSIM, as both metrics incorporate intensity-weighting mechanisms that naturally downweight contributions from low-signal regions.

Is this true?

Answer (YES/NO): NO